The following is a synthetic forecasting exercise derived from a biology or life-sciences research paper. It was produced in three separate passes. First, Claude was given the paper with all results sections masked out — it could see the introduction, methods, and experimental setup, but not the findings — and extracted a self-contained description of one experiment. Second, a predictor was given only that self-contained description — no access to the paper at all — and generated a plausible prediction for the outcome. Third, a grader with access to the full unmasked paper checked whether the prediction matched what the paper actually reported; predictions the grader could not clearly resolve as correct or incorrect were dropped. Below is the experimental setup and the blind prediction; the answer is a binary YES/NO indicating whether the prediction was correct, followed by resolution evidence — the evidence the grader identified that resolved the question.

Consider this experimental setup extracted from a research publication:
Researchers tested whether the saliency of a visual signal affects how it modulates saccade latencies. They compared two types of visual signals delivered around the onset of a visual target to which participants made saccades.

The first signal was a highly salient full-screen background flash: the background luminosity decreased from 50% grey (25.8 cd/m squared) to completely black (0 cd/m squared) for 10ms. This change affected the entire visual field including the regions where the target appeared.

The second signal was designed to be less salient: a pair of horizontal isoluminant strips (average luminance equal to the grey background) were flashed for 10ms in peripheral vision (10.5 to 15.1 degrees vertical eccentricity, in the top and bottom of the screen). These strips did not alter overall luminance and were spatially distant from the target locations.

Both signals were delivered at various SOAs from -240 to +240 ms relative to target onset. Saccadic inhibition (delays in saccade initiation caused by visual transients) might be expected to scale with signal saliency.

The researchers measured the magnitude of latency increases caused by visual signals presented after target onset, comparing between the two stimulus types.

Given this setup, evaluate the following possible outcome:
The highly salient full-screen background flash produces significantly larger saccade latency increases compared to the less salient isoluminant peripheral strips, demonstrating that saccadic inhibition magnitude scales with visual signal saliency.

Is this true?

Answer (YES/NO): NO